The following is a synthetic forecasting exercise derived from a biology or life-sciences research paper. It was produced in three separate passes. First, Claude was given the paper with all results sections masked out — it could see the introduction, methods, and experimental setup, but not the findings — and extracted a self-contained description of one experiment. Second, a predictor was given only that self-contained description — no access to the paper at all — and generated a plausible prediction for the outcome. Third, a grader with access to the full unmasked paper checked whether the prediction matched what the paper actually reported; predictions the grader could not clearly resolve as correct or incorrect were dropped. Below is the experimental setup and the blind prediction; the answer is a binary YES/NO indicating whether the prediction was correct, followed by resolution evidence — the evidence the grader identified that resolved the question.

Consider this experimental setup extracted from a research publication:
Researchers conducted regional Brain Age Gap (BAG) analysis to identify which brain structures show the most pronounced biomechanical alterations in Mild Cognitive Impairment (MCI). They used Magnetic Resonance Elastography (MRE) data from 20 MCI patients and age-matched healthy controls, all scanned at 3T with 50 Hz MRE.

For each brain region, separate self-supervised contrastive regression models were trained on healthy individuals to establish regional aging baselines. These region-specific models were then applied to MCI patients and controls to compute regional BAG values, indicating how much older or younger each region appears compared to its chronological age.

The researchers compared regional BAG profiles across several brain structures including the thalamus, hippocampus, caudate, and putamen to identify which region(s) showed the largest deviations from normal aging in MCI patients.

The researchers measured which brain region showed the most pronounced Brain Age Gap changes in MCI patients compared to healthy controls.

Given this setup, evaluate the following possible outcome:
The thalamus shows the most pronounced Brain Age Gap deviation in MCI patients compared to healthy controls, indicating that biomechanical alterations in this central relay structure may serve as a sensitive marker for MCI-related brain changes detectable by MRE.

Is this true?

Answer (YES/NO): NO